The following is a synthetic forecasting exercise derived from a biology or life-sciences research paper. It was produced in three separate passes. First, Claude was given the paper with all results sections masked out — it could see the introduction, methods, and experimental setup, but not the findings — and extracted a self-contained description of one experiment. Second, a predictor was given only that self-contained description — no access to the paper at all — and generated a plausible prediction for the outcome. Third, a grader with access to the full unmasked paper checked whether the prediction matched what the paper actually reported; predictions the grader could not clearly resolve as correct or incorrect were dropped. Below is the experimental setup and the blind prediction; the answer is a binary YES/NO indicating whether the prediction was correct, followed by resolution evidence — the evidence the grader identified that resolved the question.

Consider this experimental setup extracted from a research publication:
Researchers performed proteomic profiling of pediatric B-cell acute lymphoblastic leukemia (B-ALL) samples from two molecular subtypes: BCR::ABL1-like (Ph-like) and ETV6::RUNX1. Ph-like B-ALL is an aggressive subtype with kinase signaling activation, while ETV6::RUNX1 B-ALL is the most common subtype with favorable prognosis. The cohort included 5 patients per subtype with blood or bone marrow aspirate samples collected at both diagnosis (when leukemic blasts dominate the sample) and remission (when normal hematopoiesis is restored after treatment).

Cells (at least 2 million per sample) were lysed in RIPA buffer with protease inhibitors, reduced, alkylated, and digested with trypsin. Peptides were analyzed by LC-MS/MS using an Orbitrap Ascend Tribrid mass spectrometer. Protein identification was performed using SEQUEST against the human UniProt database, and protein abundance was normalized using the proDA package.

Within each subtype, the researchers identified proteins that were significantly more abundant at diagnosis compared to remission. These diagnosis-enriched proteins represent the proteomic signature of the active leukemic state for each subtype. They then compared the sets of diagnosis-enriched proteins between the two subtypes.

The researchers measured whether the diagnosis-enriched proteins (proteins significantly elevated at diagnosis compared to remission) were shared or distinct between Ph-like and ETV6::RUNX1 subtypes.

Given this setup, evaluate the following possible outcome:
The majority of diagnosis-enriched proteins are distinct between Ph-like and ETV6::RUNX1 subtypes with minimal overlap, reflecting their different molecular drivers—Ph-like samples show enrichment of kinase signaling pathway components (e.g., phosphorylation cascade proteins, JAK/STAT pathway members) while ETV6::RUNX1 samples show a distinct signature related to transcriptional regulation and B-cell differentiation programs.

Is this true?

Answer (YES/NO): NO